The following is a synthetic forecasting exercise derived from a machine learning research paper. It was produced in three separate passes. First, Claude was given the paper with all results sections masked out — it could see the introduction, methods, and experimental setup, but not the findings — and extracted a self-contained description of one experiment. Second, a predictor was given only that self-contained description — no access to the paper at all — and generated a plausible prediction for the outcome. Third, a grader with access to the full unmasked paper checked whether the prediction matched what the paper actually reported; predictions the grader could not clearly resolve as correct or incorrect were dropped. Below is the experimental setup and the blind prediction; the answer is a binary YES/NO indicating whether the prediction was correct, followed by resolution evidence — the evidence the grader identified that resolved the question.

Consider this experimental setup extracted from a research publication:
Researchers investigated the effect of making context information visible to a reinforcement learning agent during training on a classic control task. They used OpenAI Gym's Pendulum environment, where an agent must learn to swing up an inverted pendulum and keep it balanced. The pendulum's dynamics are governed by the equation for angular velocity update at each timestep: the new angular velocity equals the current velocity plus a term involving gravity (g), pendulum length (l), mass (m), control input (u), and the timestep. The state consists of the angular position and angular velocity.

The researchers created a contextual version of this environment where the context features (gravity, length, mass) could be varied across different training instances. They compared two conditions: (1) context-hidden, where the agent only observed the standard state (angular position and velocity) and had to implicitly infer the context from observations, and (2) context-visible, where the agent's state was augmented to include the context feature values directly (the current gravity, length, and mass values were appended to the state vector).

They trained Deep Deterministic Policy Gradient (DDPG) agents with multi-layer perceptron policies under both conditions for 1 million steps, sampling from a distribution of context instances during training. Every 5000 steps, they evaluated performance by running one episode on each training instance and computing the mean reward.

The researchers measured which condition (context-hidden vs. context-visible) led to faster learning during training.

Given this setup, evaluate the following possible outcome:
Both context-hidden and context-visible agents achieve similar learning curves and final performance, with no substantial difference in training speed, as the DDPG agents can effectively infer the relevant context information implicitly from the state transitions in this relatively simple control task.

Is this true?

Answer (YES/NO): NO